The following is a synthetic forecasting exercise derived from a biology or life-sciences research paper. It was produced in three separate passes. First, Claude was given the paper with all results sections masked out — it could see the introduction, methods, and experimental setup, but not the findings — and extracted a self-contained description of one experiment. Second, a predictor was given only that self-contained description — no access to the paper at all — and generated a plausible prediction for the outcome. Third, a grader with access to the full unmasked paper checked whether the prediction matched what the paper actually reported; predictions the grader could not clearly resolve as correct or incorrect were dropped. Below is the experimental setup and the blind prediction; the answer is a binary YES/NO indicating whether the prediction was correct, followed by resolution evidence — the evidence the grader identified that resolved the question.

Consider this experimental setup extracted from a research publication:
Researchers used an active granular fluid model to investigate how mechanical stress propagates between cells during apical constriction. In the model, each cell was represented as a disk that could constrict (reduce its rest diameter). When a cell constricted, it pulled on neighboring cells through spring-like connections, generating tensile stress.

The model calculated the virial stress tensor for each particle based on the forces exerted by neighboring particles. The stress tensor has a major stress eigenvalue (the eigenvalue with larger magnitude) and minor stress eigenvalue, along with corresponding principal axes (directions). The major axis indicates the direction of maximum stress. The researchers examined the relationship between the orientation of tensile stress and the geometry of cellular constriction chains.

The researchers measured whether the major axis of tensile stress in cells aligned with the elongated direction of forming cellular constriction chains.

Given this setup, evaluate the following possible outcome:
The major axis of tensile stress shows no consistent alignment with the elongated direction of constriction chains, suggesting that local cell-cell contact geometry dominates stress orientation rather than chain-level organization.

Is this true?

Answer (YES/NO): NO